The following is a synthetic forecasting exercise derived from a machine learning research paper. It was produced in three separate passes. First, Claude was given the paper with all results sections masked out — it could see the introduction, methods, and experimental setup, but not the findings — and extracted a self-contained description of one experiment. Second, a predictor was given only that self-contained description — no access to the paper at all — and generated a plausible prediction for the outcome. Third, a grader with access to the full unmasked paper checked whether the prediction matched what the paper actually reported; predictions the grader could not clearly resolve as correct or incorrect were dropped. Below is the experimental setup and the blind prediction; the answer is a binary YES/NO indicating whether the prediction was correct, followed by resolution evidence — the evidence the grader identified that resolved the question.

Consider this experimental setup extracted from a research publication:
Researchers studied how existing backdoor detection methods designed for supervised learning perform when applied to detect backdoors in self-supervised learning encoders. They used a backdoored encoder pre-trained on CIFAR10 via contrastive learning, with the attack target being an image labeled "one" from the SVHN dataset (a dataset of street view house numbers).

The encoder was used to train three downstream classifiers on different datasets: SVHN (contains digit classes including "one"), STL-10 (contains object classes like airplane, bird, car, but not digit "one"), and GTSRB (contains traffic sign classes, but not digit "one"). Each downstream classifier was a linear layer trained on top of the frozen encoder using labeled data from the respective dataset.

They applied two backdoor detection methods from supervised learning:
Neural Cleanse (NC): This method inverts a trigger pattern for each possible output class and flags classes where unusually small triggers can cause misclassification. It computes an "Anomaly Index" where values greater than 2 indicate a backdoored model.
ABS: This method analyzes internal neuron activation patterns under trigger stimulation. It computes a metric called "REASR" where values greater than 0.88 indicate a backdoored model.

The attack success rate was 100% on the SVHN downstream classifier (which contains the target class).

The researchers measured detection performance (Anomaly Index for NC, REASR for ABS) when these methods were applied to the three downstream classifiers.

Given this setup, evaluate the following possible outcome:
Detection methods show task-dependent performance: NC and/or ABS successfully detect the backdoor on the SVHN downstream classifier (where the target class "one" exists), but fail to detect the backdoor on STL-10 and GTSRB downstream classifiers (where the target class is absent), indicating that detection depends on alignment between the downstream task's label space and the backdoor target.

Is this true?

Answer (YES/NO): YES